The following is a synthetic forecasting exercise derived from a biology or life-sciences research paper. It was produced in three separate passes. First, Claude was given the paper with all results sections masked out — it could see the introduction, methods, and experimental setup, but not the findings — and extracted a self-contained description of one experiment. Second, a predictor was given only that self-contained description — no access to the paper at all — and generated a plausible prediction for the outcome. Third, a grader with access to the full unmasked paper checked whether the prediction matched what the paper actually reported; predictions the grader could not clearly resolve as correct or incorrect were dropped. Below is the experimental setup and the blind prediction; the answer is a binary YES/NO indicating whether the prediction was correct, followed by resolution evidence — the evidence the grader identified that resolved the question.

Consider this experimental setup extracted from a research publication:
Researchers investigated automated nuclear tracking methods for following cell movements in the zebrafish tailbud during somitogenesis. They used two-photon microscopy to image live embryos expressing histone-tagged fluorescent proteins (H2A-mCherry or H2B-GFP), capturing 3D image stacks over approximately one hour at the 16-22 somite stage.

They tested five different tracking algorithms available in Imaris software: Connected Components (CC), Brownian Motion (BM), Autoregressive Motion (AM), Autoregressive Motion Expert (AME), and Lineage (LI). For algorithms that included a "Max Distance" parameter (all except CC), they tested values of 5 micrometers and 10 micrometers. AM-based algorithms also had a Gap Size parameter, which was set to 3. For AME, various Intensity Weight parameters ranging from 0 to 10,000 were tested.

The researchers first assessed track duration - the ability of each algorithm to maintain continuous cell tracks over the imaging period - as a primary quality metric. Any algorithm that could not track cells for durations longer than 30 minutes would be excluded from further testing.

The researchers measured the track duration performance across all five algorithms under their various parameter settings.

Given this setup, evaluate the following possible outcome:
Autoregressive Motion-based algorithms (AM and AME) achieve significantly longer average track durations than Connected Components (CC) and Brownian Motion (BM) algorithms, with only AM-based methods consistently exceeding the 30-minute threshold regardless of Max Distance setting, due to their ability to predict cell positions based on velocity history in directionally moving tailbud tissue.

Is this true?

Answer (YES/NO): NO